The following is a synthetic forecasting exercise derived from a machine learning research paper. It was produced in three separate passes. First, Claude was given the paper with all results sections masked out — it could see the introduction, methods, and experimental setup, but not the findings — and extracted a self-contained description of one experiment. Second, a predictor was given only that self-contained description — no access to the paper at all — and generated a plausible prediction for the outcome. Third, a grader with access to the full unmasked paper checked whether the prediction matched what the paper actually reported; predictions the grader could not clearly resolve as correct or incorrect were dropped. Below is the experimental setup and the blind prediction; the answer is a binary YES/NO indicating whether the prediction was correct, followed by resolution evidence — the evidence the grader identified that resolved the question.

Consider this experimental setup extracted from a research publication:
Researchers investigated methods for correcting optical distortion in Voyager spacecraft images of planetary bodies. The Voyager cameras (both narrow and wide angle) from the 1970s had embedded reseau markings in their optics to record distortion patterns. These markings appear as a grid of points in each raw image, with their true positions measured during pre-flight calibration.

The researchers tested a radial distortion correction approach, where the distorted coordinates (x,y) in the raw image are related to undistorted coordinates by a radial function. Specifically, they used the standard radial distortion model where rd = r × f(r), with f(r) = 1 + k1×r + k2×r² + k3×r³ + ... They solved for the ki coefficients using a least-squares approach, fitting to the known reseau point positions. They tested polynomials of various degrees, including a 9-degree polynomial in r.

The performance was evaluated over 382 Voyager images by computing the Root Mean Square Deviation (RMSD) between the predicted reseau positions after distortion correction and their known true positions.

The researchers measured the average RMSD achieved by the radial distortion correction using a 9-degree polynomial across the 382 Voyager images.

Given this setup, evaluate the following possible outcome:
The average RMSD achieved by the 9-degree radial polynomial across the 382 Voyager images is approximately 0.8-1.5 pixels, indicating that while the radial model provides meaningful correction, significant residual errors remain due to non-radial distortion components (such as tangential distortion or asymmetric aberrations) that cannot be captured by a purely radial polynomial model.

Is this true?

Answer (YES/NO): NO